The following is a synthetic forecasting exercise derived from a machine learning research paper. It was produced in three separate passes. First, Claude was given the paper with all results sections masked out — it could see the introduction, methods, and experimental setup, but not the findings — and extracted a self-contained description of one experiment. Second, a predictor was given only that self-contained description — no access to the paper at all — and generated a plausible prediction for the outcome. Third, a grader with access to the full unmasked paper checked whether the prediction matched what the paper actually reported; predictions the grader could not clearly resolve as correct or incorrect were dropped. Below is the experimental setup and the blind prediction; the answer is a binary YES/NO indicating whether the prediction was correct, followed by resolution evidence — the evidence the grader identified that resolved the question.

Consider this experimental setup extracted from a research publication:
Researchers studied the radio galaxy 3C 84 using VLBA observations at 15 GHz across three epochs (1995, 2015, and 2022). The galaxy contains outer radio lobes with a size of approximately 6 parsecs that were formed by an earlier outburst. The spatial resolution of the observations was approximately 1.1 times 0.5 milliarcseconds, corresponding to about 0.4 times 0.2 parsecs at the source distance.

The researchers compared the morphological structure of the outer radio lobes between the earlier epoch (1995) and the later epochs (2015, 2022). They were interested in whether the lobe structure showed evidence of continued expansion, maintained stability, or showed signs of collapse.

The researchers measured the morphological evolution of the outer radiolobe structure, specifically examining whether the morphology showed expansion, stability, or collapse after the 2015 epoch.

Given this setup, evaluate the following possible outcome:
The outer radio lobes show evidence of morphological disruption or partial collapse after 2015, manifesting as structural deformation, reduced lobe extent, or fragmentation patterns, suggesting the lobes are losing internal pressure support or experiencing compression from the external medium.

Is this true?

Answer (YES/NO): YES